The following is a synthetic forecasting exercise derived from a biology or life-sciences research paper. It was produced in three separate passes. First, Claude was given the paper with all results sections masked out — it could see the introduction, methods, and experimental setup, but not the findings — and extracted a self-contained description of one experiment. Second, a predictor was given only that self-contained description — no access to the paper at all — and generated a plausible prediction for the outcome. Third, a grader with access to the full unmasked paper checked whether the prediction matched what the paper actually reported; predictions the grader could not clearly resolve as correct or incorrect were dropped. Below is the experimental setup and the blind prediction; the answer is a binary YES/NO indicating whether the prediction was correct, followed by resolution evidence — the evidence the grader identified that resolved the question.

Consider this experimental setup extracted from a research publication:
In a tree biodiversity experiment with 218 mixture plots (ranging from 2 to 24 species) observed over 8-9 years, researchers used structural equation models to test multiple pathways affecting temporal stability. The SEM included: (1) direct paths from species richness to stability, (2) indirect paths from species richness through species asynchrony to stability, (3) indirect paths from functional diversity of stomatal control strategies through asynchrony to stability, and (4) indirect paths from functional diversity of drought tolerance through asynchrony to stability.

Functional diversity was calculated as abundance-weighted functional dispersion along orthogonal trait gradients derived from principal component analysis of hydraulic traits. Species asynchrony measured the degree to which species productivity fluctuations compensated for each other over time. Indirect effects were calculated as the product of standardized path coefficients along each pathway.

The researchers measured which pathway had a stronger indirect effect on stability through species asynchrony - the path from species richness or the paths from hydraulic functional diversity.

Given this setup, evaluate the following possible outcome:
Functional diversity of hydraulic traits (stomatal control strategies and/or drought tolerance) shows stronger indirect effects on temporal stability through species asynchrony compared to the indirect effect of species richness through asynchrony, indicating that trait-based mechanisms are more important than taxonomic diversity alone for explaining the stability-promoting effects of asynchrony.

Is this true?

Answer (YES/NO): NO